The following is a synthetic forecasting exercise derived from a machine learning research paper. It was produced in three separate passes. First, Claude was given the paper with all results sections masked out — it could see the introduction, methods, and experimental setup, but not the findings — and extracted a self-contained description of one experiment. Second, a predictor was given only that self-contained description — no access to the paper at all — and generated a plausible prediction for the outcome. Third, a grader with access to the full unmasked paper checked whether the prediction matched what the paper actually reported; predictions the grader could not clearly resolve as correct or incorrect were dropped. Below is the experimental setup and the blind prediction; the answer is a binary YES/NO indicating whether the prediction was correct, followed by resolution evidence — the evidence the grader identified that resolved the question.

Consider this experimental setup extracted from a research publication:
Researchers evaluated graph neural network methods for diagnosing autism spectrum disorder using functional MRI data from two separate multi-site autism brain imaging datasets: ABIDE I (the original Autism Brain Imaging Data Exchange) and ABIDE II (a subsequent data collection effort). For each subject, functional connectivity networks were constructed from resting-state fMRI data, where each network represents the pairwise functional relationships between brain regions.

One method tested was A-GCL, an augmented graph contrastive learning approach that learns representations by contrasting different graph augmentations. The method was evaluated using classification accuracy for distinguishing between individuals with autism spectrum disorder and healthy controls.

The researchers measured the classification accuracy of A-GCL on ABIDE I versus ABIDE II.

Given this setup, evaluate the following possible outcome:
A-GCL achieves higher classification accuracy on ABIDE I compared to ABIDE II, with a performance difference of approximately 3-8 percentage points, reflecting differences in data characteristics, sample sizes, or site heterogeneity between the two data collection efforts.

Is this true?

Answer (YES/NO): NO